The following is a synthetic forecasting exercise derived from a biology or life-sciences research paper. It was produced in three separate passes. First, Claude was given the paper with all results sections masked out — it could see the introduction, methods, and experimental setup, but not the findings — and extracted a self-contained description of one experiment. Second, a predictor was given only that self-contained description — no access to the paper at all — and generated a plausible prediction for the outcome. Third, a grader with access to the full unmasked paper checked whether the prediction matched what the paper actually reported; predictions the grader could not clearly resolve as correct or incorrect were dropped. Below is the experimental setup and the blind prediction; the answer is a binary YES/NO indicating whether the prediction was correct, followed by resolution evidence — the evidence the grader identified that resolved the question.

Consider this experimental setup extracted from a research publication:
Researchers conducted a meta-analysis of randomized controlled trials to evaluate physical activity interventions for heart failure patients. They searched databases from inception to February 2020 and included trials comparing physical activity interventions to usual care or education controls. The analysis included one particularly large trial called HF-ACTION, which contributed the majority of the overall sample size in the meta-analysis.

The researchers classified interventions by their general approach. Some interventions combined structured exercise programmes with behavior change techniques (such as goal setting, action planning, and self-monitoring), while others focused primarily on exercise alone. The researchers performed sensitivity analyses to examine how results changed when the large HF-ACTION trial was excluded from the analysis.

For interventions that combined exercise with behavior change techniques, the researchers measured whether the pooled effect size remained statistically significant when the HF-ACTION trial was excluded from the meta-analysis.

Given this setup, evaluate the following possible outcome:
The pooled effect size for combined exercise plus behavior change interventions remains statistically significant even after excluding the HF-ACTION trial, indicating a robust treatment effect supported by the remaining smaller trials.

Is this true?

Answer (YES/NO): NO